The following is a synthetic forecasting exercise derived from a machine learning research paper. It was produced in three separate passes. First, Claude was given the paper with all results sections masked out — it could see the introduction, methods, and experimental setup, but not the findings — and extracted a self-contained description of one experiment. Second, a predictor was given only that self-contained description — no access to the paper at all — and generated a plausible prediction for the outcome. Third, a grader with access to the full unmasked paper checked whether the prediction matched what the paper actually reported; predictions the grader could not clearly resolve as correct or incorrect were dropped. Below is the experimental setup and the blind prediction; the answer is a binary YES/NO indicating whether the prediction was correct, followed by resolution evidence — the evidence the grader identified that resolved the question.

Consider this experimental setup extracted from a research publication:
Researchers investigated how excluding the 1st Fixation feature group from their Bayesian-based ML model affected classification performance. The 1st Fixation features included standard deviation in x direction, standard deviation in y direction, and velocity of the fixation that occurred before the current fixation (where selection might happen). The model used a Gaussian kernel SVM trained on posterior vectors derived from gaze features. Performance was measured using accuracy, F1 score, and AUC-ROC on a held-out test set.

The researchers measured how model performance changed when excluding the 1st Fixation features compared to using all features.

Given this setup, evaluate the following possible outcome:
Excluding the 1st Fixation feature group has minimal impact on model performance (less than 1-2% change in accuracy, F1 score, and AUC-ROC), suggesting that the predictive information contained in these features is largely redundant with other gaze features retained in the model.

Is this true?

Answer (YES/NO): NO